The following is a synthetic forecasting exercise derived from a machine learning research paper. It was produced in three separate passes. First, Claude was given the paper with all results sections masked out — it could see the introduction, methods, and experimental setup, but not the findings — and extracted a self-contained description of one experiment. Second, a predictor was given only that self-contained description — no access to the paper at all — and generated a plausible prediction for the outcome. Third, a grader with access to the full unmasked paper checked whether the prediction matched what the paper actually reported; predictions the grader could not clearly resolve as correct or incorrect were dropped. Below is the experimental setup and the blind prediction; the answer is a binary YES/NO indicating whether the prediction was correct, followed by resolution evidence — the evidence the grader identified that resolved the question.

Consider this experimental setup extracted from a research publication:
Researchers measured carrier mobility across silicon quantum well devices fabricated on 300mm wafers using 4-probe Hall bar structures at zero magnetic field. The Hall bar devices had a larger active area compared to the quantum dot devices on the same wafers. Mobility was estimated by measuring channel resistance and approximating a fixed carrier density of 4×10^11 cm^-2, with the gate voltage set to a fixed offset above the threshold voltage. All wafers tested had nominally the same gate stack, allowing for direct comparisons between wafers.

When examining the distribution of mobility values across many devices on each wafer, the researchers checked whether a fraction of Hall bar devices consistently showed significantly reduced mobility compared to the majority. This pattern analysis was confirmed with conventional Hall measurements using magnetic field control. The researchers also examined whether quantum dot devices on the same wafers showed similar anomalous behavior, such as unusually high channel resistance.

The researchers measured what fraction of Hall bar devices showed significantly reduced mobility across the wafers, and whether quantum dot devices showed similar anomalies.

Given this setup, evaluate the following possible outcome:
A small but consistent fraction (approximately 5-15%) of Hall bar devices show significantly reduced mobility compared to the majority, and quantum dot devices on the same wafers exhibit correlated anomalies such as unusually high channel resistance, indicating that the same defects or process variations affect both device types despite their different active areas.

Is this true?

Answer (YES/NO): NO